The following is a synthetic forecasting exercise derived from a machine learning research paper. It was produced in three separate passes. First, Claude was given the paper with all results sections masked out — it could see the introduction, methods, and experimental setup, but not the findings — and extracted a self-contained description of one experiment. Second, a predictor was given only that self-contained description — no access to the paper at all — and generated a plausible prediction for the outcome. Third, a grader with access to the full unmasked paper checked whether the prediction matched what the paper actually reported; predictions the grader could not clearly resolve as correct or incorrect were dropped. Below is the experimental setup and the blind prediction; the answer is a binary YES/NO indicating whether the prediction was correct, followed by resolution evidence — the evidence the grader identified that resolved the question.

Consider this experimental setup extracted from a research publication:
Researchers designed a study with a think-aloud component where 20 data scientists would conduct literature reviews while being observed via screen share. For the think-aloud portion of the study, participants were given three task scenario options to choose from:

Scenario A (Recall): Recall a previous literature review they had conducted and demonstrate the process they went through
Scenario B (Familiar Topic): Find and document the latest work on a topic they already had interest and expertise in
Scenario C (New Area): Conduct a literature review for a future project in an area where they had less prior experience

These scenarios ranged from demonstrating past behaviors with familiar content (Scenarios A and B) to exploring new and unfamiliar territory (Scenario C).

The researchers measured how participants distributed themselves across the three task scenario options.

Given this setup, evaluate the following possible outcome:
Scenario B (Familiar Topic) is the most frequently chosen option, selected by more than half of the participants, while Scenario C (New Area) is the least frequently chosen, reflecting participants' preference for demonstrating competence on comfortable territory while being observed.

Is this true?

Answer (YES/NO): NO